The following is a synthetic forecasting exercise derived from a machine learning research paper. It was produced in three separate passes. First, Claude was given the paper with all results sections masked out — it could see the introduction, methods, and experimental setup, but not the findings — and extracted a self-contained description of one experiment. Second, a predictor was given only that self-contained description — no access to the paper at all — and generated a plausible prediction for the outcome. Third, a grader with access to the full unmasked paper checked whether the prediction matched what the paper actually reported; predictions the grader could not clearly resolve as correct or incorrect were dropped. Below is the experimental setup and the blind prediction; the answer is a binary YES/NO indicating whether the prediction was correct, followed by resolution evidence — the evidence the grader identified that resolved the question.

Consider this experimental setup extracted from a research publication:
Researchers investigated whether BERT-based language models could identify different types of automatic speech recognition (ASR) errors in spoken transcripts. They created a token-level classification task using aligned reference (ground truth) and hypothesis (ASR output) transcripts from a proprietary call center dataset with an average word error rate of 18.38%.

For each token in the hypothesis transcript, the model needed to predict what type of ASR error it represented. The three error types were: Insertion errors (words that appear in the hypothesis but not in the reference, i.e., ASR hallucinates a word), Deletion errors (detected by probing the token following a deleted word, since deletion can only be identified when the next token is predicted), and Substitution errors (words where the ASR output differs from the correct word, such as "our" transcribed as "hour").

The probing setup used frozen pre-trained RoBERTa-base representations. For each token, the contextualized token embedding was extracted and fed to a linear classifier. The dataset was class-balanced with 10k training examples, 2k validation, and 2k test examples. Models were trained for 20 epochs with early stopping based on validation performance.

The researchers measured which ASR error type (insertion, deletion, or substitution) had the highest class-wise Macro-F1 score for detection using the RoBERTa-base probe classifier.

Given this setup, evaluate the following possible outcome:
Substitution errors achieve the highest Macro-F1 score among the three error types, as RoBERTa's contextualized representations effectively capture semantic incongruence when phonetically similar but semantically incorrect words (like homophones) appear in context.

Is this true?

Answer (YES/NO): NO